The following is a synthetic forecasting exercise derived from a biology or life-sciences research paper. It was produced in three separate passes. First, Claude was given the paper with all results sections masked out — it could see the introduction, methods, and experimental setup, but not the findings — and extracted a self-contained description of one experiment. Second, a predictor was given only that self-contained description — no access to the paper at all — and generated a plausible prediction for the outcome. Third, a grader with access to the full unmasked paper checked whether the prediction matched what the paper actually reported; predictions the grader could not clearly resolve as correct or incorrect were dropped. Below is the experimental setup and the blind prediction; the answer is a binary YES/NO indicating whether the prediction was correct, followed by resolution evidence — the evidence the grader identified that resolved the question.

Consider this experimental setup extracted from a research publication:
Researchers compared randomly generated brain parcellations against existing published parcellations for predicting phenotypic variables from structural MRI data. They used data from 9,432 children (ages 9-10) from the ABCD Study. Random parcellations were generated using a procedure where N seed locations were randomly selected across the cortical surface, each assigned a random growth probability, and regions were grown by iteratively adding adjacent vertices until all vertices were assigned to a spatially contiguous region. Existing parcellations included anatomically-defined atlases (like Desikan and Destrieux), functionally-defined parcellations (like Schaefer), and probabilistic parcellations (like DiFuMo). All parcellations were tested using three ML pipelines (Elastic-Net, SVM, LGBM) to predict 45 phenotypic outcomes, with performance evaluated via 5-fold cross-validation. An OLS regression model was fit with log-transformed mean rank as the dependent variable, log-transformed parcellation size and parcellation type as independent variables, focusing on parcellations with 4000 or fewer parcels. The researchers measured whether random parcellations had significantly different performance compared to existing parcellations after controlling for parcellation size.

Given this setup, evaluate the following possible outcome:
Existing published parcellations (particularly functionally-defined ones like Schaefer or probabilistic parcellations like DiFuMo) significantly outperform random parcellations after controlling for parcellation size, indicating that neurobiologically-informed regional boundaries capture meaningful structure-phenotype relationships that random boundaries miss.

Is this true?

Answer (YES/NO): NO